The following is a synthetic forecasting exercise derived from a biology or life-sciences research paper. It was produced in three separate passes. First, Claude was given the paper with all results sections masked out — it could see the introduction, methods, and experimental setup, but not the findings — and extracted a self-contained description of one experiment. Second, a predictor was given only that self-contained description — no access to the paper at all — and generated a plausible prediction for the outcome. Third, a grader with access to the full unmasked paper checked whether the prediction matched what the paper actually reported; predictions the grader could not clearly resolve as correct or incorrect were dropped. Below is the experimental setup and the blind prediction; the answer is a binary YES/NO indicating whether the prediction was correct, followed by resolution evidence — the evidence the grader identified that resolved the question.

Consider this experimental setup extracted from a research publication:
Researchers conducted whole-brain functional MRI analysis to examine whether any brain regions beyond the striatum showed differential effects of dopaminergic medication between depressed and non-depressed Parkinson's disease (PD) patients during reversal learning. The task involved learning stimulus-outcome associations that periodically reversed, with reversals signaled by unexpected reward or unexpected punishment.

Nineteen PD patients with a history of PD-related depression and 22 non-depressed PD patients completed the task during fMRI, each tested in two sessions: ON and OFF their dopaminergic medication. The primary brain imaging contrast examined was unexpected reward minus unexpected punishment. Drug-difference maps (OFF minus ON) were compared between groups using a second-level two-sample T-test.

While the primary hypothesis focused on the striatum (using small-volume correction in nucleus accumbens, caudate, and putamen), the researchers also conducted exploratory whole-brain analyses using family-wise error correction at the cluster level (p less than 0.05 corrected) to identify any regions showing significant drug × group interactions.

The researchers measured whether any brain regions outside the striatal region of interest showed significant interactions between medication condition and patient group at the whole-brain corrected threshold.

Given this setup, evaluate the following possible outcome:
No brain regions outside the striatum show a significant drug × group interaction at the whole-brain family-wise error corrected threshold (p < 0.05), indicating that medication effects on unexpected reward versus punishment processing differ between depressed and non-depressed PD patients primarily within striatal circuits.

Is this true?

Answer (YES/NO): NO